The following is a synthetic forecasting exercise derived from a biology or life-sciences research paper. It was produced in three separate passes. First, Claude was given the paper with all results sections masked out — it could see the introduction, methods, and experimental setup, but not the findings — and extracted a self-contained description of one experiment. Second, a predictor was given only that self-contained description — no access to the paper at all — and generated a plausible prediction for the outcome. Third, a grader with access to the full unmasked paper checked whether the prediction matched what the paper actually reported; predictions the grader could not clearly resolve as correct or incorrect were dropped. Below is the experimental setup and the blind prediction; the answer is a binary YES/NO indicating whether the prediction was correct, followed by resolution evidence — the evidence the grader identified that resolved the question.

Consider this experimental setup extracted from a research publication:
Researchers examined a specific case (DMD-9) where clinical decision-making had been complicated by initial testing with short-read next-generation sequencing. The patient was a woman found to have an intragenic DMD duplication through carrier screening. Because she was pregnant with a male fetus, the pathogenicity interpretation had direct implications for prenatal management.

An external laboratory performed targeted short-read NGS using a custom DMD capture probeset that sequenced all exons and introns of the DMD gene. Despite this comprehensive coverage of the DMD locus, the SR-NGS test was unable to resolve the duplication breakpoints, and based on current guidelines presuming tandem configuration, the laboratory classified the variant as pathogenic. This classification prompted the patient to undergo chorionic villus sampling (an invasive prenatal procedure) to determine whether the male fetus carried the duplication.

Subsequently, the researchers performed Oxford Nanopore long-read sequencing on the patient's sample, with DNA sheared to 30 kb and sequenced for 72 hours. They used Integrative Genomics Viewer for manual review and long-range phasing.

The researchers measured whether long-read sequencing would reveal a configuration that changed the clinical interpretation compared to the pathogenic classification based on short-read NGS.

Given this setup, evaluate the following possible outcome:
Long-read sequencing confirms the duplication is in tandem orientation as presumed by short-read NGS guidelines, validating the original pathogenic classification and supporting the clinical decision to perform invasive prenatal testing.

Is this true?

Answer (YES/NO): NO